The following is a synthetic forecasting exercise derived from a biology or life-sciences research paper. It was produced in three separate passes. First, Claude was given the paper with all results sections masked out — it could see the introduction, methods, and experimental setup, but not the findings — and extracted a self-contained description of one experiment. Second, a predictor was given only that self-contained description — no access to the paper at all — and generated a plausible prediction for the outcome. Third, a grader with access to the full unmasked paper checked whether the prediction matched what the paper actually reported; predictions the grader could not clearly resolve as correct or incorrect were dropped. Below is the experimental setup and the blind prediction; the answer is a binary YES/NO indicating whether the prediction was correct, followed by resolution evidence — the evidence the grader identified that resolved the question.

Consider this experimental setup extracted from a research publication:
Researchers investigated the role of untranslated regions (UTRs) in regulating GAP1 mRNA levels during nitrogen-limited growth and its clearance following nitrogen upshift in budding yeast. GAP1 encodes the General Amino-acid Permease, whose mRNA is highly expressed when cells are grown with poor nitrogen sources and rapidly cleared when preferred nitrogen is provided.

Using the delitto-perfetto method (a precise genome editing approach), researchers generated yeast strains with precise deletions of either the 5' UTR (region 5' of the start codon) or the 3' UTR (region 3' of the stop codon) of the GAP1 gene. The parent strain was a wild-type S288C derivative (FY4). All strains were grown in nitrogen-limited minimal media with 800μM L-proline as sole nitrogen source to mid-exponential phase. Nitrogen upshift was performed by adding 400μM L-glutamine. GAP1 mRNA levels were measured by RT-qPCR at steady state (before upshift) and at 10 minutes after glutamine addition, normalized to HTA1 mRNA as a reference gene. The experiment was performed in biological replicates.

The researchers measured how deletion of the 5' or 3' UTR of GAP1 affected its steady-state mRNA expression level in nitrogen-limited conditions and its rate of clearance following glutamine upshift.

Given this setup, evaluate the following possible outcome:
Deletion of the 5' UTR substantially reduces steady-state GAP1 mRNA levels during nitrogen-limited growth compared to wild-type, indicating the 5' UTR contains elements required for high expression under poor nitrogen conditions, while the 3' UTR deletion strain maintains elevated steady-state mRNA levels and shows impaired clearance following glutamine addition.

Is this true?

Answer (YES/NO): NO